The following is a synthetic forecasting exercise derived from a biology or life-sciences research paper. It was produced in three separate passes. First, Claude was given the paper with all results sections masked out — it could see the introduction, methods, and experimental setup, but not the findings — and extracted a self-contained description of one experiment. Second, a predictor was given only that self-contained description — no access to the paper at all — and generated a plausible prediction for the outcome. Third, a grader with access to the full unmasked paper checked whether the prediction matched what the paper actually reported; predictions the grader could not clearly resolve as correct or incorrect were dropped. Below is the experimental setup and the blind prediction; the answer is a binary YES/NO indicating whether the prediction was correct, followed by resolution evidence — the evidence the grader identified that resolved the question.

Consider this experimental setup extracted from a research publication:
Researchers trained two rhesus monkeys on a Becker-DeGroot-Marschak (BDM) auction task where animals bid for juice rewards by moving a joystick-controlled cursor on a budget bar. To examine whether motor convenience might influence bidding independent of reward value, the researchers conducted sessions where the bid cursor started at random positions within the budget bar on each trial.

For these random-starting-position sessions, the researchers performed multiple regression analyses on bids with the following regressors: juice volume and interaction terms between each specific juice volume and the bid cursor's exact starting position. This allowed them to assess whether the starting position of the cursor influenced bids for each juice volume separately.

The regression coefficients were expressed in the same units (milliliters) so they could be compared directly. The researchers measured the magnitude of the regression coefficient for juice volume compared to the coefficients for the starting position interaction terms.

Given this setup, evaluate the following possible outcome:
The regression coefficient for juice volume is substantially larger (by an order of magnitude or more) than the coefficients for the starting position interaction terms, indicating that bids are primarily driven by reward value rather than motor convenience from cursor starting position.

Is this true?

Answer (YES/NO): YES